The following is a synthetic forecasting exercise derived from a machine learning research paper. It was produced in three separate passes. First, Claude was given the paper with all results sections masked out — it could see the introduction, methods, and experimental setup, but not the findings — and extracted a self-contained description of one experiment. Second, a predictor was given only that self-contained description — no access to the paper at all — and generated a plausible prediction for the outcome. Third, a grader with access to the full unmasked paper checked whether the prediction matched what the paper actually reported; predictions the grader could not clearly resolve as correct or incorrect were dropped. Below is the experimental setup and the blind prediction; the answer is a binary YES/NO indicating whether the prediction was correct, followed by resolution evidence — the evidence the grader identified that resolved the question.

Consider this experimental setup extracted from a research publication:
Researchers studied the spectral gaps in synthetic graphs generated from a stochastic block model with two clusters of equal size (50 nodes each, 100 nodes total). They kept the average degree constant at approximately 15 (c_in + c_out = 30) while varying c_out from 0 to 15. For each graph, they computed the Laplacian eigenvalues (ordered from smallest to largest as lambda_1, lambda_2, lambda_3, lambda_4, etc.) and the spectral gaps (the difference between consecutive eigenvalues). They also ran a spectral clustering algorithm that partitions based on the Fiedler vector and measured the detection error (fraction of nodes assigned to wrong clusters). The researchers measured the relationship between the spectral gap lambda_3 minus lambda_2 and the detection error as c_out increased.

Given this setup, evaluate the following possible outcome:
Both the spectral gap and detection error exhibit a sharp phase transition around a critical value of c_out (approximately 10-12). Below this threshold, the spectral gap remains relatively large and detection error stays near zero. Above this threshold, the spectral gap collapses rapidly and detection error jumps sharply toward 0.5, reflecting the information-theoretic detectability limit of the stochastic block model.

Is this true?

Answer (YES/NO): NO